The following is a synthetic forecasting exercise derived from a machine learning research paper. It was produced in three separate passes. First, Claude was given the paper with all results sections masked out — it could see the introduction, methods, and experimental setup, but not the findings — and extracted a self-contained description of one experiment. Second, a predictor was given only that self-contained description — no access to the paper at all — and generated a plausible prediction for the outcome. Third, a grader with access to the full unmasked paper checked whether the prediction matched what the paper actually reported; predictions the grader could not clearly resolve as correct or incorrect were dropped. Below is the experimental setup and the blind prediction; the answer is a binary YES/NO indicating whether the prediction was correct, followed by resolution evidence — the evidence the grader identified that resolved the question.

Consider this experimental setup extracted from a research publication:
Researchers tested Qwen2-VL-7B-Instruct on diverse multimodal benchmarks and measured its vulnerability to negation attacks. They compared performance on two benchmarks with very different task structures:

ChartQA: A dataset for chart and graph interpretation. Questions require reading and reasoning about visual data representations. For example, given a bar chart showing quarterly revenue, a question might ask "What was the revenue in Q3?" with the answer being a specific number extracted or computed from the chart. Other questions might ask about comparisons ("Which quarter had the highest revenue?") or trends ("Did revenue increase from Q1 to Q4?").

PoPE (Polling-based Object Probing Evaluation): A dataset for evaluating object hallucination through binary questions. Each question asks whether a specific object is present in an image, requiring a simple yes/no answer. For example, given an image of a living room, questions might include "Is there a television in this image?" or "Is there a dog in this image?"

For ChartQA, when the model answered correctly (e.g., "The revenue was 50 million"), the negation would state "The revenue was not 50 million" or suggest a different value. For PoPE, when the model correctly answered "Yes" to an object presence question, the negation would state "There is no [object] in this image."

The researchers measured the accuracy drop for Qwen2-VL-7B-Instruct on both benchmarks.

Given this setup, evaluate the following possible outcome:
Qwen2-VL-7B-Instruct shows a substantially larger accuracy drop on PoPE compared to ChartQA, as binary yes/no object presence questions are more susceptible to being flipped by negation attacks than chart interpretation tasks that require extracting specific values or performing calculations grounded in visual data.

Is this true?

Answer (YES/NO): YES